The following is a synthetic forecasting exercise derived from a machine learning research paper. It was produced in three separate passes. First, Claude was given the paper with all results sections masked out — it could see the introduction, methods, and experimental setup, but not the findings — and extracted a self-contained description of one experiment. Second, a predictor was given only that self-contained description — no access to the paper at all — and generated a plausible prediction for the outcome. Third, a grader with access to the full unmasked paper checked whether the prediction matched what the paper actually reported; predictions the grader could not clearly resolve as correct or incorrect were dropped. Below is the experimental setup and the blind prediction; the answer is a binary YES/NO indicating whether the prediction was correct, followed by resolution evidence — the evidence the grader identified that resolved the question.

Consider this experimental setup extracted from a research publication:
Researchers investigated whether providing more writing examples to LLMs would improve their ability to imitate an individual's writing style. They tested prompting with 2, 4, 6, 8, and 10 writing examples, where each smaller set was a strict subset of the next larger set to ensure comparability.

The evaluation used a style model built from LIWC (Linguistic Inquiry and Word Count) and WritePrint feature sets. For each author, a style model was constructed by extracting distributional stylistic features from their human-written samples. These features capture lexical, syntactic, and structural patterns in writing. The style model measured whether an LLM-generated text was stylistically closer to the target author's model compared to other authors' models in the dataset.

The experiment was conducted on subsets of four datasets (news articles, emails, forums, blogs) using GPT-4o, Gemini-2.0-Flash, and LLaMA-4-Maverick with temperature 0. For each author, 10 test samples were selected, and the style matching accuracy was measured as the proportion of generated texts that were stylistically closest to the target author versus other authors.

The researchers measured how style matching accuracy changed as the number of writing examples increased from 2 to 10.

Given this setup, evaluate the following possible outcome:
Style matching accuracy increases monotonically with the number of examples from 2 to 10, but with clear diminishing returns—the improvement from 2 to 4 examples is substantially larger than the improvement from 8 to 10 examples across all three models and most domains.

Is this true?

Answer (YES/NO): NO